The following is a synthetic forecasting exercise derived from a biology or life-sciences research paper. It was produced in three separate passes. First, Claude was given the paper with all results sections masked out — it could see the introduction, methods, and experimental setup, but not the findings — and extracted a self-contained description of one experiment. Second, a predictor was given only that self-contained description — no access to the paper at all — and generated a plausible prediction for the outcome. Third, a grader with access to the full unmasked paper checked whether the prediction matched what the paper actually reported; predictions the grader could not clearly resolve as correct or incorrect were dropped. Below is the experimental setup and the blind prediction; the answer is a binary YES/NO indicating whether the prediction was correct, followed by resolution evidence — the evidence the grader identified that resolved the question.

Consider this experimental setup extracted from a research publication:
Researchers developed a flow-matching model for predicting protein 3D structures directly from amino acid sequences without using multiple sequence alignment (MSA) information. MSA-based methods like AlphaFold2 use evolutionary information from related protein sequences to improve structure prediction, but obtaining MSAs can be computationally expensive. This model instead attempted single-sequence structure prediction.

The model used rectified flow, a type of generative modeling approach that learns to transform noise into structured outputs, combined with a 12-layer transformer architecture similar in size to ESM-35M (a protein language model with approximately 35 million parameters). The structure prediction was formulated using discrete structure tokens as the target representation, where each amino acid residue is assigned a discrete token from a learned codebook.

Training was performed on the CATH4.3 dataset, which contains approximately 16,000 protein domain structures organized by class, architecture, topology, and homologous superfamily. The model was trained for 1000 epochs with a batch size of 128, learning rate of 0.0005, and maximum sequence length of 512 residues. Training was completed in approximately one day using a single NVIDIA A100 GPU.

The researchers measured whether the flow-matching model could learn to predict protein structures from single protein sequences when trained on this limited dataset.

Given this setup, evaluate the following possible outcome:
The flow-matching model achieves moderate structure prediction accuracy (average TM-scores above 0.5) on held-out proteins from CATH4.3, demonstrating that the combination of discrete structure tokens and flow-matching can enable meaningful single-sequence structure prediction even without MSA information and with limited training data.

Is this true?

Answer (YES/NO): NO